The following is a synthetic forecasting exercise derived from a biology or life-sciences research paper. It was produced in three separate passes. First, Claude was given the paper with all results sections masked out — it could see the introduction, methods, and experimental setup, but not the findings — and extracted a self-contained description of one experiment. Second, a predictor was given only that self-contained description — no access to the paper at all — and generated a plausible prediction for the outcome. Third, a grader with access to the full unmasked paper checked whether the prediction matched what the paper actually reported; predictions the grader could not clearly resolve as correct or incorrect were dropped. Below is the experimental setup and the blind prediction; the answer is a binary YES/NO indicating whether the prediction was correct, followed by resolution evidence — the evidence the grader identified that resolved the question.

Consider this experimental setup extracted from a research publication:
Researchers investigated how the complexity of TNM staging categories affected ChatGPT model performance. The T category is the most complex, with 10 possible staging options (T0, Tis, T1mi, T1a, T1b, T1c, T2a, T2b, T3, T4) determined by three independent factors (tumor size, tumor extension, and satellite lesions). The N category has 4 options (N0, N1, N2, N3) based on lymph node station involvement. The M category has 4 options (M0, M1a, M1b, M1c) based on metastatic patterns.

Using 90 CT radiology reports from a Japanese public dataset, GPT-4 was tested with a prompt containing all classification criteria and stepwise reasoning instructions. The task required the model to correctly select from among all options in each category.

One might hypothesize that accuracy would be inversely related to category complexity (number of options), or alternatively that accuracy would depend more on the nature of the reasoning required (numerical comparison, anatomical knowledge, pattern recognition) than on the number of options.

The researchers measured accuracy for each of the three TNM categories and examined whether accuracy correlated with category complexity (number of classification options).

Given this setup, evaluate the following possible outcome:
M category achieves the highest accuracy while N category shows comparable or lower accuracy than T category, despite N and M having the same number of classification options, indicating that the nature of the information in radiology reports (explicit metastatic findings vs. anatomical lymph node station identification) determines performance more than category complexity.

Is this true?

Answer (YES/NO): NO